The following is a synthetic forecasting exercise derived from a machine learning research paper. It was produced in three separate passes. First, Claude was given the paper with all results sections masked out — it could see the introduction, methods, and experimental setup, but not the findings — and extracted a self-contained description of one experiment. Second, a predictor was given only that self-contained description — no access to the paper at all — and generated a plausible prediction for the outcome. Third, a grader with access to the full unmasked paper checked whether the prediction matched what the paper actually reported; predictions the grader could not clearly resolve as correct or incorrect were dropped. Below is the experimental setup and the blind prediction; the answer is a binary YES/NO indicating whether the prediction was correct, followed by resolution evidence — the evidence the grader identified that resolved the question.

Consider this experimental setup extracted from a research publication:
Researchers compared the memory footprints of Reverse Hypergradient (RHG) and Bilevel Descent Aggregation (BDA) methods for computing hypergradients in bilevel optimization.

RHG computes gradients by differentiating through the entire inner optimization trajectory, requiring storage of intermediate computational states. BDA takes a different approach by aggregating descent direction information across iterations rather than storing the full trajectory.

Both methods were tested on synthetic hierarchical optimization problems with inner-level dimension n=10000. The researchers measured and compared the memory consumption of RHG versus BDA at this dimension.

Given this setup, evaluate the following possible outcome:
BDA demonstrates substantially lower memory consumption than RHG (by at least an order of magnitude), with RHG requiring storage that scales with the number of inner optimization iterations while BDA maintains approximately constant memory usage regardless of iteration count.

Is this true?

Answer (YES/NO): NO